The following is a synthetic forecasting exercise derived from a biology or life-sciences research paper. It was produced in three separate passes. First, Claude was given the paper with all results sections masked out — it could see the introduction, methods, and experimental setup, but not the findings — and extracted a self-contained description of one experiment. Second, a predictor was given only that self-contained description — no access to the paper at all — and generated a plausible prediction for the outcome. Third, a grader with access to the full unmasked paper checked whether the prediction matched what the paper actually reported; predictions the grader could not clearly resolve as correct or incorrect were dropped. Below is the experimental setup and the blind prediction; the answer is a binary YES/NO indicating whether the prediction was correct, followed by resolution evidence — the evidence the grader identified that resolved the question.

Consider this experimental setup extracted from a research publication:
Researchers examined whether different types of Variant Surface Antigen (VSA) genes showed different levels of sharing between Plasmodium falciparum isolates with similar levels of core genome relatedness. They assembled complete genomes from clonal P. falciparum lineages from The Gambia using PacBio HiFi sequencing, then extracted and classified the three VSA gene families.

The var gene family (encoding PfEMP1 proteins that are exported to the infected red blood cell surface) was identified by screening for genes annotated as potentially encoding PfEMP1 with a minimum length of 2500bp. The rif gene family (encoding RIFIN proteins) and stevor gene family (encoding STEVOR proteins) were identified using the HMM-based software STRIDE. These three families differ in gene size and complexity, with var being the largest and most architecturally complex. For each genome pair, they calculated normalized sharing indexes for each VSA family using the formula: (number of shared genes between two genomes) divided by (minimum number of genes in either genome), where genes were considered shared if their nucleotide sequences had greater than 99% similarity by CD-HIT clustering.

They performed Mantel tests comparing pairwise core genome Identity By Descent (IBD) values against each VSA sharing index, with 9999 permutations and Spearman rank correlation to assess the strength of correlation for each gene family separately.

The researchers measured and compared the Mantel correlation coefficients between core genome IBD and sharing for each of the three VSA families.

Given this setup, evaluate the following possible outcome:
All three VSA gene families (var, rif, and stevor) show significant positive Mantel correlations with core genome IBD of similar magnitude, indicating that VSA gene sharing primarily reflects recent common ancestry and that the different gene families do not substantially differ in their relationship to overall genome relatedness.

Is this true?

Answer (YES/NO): YES